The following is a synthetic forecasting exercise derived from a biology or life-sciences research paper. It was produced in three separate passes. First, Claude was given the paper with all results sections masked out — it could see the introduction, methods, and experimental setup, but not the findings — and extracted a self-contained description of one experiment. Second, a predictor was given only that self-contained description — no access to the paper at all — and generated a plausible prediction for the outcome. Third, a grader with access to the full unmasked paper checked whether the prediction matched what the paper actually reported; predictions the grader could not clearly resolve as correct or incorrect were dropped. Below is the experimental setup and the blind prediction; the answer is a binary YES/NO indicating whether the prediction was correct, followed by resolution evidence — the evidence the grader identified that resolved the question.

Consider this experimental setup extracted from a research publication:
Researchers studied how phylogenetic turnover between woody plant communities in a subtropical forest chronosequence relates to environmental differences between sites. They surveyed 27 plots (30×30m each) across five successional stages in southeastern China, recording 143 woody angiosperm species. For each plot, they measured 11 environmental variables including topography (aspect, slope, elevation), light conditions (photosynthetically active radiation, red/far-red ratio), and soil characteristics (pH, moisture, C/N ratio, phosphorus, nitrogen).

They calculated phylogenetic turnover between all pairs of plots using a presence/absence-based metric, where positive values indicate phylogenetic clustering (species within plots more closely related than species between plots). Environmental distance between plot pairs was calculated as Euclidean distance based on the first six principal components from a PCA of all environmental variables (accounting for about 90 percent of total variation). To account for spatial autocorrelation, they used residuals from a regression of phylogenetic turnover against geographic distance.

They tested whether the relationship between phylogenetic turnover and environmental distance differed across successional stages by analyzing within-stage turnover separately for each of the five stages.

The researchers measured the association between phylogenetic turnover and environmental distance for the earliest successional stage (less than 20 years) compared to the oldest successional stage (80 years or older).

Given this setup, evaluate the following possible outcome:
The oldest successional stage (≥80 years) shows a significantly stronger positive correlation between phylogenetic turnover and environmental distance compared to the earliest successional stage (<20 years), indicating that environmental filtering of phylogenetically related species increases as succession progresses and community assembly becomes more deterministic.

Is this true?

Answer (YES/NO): YES